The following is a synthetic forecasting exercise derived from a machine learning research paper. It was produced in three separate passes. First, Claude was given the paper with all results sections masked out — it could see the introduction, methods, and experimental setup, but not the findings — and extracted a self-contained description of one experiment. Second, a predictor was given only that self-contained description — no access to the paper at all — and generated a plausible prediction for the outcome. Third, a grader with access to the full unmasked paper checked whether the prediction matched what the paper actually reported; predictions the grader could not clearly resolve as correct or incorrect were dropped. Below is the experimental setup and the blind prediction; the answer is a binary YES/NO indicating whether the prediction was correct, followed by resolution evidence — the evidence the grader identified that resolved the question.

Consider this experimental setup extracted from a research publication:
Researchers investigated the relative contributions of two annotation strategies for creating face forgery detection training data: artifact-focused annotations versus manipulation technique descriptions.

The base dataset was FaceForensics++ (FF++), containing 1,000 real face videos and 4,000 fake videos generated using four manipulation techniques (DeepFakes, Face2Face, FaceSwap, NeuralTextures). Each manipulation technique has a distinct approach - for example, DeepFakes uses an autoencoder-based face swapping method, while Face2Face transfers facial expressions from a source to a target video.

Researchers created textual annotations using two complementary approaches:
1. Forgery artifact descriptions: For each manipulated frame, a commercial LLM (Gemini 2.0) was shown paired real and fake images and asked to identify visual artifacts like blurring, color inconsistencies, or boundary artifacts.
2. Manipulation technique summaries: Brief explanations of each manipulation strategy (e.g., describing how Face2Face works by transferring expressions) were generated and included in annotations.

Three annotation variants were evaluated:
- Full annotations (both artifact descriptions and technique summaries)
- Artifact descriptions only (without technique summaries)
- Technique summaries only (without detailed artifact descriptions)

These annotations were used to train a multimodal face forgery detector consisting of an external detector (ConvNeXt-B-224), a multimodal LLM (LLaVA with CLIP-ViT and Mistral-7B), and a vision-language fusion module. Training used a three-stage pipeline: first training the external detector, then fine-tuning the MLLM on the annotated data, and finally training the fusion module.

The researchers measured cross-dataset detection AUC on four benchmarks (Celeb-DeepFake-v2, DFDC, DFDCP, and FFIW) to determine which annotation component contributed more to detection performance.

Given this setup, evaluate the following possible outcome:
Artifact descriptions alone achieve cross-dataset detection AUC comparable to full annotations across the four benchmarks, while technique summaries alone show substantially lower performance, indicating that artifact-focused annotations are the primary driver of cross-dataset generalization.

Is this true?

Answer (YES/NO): NO